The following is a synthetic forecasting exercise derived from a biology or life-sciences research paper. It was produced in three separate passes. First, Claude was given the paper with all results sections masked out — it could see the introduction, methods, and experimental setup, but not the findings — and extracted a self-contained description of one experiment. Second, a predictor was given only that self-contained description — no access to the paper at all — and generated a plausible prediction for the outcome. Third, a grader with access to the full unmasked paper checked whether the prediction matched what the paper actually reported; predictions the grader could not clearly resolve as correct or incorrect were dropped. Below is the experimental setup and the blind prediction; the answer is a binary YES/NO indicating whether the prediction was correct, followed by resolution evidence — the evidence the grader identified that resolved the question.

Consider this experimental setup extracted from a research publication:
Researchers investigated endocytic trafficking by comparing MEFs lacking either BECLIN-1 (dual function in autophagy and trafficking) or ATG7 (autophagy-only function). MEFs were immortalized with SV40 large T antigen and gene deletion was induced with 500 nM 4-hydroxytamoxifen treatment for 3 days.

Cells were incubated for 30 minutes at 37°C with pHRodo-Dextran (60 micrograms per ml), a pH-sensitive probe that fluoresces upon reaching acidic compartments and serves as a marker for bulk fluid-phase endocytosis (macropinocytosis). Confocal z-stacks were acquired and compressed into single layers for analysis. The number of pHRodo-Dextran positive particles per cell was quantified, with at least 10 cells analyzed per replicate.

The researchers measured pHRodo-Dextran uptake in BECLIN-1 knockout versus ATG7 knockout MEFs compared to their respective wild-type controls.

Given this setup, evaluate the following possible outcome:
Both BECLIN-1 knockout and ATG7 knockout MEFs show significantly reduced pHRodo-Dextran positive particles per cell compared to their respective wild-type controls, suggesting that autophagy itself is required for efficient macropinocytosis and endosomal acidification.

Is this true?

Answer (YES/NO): NO